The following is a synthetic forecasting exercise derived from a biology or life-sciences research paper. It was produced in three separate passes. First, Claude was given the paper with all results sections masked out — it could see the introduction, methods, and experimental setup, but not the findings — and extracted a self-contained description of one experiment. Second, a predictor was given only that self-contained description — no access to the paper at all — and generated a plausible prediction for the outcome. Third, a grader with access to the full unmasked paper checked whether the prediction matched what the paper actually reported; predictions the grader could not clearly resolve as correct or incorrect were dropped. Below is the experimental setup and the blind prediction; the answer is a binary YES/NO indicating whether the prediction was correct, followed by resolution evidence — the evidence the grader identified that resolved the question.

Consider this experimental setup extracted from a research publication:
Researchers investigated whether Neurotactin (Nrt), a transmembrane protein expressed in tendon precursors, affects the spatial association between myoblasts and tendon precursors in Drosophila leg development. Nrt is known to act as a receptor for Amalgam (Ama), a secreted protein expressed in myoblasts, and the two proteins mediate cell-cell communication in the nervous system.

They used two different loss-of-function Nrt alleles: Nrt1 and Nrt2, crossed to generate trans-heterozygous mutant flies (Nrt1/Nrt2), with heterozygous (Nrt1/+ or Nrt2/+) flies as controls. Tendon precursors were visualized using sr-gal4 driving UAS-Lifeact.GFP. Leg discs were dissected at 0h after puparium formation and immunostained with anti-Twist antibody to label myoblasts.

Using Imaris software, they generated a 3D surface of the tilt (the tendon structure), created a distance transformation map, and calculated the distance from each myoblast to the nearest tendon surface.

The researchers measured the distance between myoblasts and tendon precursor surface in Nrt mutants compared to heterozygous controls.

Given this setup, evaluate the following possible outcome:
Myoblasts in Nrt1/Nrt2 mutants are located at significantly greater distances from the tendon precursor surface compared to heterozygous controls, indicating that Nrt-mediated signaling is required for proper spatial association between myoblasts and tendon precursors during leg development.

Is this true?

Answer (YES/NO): YES